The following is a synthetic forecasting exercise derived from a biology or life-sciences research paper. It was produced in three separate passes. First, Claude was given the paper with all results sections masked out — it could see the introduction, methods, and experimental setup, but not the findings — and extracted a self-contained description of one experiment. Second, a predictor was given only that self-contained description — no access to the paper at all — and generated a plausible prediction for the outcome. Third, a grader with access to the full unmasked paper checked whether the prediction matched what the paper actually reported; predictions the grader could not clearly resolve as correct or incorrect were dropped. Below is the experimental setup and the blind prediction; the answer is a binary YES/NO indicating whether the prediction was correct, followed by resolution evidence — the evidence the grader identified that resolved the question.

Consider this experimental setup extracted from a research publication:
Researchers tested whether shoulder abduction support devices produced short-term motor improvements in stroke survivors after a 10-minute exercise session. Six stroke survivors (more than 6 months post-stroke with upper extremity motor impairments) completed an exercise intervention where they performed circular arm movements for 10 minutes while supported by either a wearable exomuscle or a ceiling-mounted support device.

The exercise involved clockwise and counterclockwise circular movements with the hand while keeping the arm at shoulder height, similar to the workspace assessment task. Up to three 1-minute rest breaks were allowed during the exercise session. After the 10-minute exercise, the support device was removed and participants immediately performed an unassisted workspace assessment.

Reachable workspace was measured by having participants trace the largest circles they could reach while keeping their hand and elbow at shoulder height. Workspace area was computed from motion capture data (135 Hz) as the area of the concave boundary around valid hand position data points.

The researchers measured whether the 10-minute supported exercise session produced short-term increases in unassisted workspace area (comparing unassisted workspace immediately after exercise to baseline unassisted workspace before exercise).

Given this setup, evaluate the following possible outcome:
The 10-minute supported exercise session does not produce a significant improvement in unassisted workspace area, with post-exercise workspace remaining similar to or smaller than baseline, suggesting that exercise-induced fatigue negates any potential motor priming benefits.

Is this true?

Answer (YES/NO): YES